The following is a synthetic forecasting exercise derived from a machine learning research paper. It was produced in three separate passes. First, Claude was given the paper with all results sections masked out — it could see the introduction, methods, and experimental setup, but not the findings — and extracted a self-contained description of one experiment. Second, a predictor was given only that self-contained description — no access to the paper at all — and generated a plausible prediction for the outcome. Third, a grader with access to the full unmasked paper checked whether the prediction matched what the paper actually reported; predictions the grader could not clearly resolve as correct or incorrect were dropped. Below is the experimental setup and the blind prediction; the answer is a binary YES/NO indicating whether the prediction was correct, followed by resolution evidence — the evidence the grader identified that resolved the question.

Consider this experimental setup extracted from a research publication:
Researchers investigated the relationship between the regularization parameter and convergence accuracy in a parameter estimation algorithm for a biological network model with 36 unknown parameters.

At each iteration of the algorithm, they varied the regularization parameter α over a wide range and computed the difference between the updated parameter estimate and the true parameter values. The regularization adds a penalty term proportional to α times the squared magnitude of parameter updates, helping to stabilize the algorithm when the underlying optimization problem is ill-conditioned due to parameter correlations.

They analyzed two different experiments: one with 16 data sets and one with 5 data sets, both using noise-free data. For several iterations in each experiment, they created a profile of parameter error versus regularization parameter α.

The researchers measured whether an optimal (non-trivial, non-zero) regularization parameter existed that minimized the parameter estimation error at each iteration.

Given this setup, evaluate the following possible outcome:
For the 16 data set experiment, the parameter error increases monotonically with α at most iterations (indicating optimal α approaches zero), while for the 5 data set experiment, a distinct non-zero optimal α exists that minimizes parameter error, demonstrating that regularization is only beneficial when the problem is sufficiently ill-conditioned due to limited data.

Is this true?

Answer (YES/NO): NO